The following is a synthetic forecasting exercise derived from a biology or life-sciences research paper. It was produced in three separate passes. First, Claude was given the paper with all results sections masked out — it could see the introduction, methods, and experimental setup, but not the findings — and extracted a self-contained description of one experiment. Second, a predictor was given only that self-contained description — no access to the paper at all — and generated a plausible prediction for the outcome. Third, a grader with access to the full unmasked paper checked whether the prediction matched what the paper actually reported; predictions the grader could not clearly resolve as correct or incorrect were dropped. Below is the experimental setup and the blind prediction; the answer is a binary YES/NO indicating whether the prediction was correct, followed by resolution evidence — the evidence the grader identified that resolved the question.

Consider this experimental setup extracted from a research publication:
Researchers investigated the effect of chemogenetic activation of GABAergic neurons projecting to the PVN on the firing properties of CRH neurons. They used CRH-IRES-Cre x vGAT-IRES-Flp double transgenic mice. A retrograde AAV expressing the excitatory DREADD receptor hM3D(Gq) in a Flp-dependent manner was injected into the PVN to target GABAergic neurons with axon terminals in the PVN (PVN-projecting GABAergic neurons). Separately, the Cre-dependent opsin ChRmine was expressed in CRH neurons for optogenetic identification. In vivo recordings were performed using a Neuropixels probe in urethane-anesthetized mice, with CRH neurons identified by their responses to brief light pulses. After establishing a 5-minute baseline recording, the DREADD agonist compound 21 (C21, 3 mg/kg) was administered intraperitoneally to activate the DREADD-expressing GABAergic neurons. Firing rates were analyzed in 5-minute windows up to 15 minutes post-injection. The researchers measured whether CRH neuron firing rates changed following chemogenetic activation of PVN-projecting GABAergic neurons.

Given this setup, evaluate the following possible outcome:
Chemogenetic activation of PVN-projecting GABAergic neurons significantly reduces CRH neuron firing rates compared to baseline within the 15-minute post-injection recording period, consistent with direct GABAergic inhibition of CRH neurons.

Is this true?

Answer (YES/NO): YES